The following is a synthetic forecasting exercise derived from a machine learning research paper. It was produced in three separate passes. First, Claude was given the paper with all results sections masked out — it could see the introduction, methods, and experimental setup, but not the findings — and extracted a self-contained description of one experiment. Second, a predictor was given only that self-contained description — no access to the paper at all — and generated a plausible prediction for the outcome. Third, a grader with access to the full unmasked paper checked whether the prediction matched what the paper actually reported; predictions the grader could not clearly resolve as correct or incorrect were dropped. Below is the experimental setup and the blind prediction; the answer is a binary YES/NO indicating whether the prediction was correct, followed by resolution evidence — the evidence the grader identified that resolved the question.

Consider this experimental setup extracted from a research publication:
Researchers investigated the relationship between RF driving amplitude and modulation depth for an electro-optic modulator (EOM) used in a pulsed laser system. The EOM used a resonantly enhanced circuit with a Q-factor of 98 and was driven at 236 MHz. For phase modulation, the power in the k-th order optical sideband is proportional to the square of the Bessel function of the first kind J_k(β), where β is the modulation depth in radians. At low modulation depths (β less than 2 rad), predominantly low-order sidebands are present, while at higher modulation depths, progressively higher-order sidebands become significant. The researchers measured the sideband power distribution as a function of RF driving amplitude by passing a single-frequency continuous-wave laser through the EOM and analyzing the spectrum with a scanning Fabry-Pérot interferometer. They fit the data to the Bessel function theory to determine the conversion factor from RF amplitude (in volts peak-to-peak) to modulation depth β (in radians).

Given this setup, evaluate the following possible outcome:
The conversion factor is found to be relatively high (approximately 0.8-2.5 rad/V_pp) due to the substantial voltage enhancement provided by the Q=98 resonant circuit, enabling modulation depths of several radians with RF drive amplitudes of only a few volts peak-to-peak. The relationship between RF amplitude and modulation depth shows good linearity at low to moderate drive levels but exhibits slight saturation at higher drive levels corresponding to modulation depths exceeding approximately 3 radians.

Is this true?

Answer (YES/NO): NO